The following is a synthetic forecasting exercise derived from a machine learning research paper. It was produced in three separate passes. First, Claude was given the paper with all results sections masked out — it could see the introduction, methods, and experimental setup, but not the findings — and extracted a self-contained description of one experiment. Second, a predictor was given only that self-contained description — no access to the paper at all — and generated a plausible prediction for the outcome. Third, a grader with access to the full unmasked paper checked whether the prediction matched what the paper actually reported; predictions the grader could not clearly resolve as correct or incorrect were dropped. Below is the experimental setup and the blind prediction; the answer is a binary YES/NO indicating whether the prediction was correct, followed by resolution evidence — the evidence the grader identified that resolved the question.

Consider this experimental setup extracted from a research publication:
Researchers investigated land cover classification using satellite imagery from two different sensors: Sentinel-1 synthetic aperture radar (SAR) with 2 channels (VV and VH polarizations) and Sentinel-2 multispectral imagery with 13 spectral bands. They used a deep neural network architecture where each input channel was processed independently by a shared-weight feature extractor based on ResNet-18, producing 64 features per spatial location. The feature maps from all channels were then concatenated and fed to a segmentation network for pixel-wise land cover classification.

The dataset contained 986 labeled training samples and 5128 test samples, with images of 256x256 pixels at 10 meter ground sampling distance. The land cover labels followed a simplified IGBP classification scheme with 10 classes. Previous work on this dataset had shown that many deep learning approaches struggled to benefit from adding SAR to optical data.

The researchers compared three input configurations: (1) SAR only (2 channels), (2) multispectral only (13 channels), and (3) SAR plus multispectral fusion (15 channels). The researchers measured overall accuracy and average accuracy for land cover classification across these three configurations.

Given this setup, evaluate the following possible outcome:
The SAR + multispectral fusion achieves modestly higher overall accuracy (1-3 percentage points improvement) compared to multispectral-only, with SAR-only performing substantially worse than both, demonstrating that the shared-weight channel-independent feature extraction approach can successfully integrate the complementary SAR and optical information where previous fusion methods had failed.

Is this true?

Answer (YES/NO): NO